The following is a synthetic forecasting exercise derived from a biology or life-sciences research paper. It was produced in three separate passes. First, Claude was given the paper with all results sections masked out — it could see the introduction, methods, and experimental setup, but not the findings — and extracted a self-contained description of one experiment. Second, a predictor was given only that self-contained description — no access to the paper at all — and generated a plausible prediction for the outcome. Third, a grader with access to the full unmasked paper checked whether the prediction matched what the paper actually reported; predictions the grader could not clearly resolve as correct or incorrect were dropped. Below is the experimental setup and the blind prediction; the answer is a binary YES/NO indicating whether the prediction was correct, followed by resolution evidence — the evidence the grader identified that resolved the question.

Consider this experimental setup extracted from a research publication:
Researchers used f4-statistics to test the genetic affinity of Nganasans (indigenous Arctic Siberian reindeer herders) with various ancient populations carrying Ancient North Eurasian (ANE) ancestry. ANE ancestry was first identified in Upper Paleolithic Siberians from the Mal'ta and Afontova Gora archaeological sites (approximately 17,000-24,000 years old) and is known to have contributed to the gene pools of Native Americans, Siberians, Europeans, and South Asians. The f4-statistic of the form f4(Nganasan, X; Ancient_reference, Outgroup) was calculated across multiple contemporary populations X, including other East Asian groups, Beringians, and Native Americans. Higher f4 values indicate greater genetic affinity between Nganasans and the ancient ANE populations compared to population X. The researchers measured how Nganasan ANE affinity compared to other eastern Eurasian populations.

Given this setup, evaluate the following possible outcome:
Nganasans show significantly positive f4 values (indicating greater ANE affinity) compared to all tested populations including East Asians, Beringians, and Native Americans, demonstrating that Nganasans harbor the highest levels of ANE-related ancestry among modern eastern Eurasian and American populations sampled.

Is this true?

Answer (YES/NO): NO